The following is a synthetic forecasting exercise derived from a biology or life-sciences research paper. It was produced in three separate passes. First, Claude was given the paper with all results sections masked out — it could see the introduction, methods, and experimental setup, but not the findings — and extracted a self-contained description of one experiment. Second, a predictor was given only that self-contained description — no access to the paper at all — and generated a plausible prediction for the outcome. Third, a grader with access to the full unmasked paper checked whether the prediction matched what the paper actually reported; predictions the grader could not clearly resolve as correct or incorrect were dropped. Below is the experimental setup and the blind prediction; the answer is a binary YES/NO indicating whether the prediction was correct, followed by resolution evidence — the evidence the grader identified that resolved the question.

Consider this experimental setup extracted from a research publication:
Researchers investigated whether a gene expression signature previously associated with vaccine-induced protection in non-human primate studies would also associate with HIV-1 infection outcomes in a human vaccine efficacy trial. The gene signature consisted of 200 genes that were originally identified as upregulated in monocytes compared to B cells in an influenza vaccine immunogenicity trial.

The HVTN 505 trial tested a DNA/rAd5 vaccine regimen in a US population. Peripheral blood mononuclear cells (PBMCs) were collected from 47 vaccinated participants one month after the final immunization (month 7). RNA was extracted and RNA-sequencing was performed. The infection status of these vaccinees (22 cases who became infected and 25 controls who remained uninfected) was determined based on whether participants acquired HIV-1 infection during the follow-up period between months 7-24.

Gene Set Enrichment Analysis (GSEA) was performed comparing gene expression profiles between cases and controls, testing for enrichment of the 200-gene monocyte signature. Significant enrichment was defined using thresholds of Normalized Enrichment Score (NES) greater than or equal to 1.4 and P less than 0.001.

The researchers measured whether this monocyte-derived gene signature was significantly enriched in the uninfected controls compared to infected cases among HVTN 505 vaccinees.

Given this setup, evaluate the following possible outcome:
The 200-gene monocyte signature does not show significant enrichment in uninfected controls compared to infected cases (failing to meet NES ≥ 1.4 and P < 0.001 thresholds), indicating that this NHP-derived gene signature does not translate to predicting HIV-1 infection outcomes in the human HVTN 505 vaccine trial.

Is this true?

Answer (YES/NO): YES